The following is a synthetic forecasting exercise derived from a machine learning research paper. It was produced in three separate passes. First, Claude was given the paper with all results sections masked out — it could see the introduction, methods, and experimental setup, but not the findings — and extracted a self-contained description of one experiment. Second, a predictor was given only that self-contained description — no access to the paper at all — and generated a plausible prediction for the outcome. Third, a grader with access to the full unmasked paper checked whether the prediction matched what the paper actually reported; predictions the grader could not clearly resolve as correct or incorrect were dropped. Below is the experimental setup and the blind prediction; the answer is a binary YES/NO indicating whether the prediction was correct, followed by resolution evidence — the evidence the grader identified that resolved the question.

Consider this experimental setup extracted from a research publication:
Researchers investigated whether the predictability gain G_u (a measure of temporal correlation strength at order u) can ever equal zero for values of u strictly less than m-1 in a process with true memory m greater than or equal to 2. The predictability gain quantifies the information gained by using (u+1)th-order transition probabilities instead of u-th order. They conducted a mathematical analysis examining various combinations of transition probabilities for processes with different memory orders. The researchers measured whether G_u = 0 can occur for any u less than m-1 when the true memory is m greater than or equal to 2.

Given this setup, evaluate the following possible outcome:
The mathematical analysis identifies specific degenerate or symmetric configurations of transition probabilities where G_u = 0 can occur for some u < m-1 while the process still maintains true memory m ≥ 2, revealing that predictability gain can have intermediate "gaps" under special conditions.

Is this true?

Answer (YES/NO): YES